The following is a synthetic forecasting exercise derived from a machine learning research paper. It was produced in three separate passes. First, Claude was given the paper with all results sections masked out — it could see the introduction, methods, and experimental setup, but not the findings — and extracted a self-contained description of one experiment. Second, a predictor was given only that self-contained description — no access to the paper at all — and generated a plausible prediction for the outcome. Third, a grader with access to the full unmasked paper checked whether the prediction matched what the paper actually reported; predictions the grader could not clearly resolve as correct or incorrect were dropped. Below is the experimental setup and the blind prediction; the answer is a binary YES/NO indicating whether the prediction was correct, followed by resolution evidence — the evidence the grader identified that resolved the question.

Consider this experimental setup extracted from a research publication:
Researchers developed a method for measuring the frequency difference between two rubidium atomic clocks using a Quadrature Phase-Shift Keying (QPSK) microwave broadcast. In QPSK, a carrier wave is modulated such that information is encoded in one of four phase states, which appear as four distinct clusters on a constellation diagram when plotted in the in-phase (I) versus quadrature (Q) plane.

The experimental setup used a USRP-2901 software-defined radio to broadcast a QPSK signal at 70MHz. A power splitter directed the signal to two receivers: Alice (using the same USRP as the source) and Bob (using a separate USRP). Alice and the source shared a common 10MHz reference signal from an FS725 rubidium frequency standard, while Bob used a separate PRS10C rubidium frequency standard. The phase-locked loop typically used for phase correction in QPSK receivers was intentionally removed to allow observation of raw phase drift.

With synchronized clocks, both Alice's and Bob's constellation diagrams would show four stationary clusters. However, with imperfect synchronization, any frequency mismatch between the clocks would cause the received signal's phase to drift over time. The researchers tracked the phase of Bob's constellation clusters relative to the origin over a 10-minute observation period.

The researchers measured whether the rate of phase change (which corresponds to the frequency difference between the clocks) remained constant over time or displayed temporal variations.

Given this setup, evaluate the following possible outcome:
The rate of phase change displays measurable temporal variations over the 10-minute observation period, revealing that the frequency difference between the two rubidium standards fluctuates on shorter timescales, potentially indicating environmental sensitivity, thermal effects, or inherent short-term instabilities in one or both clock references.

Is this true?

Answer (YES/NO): YES